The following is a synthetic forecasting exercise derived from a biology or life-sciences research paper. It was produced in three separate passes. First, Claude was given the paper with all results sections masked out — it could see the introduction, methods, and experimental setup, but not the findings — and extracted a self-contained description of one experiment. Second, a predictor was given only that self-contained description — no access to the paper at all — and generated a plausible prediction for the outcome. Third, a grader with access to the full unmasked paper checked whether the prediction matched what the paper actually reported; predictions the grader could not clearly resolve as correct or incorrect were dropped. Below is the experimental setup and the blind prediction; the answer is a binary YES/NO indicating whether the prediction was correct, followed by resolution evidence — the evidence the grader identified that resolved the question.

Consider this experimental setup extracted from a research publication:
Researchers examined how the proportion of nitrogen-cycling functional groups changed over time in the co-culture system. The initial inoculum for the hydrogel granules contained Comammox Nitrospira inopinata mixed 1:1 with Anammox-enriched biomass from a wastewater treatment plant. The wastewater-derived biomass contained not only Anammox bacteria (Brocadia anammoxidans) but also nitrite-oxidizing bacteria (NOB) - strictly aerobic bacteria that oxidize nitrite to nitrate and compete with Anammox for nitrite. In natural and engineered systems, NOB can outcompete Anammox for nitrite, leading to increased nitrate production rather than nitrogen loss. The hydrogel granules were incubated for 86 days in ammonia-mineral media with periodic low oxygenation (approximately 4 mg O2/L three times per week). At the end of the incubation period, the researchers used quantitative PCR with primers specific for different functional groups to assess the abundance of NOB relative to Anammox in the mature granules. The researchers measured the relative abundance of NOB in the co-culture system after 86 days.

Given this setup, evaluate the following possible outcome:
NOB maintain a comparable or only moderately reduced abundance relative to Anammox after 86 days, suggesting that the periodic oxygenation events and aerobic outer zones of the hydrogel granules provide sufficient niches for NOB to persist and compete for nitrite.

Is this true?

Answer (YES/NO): NO